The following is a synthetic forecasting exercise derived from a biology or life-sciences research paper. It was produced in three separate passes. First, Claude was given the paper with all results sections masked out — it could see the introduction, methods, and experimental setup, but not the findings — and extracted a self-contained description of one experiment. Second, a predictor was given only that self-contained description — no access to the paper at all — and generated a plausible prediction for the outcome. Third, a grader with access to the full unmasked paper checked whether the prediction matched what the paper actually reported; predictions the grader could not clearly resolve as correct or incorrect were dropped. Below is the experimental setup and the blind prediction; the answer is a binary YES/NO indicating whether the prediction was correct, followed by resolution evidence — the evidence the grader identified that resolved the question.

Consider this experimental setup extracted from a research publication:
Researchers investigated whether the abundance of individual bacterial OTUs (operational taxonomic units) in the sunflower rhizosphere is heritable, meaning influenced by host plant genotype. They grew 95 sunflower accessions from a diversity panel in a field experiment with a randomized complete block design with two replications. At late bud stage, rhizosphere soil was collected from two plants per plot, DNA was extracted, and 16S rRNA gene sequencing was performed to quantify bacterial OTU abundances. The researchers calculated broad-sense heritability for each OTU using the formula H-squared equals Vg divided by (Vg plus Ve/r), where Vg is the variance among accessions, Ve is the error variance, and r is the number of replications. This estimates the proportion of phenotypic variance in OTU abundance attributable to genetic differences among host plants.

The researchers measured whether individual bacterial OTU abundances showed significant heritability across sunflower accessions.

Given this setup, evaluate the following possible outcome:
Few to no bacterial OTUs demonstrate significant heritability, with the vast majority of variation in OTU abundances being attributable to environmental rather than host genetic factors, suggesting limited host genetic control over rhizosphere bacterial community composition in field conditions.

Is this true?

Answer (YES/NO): NO